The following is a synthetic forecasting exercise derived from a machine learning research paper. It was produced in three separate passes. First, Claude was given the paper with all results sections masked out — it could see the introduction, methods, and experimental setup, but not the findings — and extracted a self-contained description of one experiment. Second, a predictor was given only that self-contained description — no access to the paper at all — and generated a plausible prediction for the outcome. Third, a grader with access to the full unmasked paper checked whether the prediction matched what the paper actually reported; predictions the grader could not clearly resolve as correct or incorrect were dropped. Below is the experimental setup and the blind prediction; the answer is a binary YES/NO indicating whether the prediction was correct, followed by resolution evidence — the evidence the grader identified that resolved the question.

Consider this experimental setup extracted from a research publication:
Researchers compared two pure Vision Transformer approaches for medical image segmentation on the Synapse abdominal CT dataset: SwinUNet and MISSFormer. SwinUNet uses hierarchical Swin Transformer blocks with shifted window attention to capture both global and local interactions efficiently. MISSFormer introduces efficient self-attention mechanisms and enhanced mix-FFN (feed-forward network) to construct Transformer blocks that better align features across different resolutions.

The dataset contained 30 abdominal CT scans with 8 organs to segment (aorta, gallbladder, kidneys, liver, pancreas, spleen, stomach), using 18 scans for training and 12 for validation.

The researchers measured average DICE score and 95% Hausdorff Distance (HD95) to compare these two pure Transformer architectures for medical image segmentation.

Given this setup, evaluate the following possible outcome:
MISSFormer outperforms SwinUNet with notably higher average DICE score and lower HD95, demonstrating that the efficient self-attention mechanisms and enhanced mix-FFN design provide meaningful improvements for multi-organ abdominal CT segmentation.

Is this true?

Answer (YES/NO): YES